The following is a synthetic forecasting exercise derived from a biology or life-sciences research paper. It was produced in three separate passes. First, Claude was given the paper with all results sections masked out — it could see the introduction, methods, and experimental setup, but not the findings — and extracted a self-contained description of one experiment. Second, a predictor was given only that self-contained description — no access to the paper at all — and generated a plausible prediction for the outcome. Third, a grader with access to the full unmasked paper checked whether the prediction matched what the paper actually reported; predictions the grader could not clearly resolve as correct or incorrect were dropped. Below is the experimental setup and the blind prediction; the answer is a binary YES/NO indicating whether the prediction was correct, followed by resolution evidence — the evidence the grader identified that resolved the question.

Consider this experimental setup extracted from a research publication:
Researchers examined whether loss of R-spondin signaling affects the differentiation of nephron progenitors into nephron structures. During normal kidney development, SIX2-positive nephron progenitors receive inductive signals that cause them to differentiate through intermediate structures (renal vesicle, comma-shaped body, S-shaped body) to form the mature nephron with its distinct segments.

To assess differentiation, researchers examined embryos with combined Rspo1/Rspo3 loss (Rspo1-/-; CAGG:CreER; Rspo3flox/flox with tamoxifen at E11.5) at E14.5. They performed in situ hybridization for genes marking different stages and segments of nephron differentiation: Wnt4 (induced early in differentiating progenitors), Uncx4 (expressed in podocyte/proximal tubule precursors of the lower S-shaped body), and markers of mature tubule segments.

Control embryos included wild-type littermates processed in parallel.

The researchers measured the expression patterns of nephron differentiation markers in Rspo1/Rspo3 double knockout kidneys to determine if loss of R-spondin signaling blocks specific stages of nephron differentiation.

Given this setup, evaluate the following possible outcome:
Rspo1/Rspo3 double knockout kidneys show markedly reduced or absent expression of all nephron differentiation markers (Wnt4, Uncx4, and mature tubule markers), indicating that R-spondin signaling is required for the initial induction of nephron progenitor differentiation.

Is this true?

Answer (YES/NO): YES